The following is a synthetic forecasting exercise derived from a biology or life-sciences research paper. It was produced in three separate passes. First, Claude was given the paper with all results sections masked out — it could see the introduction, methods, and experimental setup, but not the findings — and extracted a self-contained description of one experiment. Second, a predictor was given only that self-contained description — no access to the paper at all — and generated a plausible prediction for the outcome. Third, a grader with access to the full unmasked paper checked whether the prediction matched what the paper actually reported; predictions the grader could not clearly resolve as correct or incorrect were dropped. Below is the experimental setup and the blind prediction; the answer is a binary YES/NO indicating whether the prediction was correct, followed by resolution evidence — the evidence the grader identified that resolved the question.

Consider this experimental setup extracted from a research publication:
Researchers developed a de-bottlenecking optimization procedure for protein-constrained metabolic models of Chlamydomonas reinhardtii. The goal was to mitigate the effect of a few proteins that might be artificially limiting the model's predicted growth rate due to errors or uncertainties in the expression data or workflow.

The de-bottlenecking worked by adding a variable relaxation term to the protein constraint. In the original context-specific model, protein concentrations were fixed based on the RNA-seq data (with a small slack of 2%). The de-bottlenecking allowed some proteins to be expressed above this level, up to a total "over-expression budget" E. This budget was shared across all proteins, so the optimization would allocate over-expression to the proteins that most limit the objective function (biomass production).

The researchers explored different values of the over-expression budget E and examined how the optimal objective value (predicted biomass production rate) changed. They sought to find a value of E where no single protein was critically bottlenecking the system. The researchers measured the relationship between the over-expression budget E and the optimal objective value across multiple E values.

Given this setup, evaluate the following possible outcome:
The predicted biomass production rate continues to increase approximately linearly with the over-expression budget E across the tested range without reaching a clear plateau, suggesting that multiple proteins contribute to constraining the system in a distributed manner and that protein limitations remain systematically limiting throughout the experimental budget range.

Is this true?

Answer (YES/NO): NO